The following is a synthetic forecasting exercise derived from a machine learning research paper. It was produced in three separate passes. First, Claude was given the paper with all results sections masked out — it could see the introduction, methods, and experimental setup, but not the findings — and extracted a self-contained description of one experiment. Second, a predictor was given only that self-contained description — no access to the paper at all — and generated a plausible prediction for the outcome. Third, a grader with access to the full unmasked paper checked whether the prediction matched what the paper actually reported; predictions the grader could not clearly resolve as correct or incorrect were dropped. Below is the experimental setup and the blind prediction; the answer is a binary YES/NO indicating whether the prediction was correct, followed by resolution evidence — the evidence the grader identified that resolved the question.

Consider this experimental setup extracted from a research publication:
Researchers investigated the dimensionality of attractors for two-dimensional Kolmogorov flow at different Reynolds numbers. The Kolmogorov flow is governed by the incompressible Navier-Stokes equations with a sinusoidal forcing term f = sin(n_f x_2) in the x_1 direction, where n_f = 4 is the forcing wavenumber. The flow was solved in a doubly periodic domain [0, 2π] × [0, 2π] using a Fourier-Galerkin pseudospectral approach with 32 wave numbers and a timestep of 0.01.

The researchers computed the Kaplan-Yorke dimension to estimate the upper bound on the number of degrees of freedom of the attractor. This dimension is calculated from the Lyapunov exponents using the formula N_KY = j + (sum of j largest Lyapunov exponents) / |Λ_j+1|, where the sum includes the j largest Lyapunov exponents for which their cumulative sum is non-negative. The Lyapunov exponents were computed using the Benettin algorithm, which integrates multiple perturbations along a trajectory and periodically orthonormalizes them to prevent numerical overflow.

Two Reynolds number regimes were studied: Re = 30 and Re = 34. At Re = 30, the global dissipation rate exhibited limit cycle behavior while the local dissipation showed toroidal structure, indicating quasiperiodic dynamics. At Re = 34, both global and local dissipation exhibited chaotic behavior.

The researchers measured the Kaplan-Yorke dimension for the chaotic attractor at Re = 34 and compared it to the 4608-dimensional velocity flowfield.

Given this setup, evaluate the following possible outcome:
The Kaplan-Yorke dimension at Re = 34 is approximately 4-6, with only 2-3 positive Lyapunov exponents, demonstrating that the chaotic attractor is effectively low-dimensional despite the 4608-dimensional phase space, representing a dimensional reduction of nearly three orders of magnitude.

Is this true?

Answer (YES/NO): NO